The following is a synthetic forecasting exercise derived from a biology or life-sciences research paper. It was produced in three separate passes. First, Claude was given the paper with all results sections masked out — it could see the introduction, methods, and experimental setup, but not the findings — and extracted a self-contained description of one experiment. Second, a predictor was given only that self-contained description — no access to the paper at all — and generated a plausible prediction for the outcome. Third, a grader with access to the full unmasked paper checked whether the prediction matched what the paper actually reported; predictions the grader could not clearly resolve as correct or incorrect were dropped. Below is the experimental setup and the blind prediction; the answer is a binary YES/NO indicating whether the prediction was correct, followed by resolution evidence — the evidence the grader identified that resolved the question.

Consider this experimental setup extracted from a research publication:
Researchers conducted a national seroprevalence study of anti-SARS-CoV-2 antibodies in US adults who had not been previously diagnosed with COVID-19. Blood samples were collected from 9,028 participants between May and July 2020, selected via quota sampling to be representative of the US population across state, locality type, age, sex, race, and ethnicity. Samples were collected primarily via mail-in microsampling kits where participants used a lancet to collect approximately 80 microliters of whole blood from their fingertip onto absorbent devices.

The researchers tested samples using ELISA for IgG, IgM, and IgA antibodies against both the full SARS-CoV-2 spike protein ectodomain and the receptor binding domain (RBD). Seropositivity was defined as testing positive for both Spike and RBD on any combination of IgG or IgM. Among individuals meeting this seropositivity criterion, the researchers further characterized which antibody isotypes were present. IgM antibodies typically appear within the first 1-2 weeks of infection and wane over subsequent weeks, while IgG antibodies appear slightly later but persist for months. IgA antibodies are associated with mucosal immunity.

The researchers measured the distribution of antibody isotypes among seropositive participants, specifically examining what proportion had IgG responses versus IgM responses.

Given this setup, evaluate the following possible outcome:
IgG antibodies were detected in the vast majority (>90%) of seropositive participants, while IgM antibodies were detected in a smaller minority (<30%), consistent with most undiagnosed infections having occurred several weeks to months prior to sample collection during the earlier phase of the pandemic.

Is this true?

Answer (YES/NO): NO